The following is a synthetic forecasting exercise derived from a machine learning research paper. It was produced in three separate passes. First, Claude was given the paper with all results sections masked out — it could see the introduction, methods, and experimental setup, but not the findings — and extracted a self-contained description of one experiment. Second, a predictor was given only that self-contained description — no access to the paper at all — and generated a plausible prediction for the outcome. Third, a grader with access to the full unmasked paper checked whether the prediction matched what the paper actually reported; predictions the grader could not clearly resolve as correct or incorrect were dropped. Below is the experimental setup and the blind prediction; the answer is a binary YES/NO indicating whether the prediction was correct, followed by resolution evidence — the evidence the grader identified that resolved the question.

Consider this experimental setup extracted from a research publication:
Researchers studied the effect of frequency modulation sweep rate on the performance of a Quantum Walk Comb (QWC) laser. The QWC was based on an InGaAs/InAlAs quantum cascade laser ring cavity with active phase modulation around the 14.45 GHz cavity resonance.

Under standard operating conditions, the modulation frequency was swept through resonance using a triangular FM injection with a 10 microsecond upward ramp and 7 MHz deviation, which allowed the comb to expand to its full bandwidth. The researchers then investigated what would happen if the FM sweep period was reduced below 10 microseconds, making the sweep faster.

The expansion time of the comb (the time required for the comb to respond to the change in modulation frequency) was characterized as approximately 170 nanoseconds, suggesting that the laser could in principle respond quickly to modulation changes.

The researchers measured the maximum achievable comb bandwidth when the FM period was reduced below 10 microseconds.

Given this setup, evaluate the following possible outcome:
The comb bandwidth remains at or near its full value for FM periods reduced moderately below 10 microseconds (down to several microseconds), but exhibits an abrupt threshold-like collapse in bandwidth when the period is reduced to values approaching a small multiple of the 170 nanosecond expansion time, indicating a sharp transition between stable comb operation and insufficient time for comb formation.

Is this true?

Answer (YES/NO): NO